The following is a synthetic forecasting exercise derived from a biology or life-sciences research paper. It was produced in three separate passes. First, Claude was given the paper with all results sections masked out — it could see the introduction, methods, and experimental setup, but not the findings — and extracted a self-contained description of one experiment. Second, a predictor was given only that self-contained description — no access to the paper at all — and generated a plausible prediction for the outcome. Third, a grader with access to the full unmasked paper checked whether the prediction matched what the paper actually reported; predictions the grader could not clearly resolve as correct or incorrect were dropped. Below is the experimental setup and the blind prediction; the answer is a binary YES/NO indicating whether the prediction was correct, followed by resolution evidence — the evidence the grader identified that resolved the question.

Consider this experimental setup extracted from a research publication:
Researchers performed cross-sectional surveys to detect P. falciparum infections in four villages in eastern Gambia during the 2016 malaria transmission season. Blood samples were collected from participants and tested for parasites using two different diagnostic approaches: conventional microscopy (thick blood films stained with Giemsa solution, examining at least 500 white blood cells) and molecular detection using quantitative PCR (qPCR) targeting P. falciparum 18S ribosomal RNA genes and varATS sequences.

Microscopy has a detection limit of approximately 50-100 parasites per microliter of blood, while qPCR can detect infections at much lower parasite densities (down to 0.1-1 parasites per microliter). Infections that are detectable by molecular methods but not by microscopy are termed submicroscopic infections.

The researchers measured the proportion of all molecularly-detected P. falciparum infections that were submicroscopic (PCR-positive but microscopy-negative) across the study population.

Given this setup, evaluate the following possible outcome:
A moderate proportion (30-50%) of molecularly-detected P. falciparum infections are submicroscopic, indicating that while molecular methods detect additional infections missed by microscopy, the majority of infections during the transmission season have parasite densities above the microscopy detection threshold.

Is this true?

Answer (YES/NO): NO